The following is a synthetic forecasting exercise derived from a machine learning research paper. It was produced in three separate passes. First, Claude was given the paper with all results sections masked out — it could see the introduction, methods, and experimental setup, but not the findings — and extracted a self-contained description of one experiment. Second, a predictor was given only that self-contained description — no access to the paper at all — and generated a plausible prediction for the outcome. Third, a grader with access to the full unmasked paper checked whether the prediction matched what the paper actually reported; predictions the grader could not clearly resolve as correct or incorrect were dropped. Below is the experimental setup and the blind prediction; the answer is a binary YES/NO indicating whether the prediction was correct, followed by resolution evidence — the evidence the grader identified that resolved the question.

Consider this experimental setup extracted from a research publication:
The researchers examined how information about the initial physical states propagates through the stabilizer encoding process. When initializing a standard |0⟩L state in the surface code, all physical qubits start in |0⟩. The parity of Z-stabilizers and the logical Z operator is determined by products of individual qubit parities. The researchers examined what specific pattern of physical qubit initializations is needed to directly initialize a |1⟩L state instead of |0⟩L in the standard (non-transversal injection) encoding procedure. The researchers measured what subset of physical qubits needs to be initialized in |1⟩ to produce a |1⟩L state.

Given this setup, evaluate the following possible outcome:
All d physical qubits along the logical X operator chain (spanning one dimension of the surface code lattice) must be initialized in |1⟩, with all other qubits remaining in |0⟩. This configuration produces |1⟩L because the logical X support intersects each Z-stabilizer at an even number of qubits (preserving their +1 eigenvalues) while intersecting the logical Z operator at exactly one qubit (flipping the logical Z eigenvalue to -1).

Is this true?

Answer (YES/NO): NO